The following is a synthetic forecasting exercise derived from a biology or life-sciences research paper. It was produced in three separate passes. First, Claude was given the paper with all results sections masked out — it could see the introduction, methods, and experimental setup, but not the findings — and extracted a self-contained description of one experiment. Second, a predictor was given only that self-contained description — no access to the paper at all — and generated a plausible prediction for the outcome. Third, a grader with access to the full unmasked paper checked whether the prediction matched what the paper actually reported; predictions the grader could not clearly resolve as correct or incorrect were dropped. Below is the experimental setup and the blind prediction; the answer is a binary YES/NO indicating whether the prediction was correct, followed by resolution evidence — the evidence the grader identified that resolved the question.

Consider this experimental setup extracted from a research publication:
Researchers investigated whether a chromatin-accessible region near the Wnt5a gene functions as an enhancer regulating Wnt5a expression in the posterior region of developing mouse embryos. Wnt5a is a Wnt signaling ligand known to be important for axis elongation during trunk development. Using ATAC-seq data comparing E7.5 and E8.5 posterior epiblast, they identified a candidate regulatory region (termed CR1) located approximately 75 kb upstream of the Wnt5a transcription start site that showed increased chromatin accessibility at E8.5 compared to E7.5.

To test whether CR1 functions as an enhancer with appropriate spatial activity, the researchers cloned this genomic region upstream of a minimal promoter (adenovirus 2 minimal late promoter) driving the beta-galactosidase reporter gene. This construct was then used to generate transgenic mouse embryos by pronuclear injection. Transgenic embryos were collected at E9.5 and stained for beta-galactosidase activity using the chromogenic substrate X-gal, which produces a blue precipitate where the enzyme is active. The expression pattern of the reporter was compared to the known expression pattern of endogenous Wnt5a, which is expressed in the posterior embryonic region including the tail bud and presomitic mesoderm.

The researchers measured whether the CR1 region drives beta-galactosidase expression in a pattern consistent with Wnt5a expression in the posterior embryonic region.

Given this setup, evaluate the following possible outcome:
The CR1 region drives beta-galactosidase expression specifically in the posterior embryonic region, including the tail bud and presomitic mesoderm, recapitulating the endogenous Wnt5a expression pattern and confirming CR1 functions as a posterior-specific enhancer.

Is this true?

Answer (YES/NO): YES